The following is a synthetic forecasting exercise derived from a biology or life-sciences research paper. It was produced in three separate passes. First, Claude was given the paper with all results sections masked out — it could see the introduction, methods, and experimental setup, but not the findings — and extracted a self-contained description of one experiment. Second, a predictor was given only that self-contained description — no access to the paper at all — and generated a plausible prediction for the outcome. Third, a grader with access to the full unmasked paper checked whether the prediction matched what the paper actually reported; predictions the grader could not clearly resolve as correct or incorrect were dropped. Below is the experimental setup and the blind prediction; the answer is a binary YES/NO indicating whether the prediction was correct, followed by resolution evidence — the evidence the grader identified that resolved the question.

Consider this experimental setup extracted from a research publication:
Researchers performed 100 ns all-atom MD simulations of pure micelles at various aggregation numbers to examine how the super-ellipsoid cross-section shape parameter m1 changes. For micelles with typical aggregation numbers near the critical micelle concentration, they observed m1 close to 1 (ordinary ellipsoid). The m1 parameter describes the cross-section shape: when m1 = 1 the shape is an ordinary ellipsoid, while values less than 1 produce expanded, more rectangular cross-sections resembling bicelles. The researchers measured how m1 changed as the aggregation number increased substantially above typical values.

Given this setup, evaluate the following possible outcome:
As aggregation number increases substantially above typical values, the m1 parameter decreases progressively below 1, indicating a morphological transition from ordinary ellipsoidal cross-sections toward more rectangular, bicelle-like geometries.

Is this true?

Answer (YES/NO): YES